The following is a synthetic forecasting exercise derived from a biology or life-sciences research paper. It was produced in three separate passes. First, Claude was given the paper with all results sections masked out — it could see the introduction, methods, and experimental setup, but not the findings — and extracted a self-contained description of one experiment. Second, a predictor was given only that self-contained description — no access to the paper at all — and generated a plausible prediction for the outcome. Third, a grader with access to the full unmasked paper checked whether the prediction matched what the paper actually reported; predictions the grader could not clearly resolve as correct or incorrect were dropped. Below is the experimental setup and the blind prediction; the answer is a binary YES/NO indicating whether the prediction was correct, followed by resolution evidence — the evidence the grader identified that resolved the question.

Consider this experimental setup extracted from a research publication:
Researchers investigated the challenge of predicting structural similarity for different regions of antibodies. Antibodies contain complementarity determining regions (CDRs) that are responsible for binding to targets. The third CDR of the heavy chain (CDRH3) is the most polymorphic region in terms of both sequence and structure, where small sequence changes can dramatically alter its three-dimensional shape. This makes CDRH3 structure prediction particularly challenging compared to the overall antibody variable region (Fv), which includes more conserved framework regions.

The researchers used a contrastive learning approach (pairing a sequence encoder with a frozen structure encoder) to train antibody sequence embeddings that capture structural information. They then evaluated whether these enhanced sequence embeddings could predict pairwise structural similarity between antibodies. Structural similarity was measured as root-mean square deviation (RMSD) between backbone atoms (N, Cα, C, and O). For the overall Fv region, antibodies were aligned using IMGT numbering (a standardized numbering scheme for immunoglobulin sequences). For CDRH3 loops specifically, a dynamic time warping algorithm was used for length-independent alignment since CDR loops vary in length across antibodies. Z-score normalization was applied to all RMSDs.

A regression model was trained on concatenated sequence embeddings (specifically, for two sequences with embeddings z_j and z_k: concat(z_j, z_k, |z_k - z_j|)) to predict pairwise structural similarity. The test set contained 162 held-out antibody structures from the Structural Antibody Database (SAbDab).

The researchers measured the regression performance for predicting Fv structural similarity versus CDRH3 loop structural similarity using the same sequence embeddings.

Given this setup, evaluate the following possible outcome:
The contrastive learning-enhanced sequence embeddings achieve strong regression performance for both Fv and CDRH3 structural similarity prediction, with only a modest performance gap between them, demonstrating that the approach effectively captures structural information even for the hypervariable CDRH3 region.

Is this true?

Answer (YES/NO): NO